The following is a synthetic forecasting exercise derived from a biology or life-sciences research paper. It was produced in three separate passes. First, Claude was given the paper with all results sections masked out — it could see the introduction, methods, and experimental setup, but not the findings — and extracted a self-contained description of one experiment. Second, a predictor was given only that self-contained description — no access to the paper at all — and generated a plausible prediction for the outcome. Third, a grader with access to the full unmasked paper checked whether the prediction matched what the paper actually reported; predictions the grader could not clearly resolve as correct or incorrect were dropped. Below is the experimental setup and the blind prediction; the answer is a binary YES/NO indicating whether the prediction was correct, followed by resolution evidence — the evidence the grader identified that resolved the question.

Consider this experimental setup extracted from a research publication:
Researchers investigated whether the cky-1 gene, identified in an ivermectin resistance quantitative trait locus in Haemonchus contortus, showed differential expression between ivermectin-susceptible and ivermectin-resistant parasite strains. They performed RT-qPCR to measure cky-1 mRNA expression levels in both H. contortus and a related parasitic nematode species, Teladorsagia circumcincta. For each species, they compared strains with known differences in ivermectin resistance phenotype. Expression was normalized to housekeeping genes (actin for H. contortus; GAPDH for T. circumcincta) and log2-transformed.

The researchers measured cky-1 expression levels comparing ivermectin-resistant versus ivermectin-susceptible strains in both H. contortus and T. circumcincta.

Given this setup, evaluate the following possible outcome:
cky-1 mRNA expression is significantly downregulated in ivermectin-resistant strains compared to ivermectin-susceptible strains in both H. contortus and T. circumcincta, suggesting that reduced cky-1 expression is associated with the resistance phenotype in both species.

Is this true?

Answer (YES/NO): NO